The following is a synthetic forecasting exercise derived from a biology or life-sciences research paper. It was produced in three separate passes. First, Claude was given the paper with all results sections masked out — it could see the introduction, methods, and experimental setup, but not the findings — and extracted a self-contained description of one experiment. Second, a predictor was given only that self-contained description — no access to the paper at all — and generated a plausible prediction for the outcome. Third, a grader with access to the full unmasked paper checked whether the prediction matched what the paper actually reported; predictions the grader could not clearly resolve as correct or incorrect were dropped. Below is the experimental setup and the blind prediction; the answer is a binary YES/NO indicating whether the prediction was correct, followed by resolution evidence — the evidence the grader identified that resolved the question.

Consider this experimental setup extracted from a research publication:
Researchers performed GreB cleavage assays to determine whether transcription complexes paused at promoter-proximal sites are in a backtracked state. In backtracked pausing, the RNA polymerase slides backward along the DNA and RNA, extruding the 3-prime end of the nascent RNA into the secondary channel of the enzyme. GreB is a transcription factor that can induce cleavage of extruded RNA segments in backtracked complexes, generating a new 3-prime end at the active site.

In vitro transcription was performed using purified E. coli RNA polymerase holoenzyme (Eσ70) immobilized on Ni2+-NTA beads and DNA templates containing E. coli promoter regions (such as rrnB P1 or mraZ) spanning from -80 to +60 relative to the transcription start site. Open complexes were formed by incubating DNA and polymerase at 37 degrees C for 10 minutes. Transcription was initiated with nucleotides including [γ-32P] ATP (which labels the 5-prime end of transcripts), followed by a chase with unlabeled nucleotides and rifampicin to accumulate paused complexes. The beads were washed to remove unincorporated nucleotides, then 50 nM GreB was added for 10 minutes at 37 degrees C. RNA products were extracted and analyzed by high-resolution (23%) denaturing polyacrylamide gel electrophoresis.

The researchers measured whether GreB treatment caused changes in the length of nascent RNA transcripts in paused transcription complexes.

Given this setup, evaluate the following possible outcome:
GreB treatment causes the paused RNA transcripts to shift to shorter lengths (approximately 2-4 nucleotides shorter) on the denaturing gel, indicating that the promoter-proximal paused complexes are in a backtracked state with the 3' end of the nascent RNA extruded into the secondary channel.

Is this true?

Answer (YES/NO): NO